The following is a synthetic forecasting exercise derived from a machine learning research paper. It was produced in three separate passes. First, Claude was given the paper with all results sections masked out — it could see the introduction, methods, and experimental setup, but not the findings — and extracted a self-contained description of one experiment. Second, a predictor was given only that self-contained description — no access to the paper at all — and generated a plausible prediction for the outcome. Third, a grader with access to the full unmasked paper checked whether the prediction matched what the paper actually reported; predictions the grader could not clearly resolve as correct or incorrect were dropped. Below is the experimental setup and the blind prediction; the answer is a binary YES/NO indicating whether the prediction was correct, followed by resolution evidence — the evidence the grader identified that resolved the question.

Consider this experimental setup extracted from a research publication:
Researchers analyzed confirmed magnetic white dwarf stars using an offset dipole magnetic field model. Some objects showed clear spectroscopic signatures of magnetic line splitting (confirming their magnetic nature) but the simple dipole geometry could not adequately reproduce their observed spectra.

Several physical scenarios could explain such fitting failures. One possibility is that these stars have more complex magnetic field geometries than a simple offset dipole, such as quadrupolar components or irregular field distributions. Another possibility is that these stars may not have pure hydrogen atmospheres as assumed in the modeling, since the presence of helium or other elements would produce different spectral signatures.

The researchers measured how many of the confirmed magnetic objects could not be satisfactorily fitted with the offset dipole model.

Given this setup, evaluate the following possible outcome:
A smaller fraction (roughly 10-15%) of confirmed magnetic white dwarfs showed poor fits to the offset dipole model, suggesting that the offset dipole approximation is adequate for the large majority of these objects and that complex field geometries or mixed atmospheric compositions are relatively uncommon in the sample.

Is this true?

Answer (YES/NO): NO